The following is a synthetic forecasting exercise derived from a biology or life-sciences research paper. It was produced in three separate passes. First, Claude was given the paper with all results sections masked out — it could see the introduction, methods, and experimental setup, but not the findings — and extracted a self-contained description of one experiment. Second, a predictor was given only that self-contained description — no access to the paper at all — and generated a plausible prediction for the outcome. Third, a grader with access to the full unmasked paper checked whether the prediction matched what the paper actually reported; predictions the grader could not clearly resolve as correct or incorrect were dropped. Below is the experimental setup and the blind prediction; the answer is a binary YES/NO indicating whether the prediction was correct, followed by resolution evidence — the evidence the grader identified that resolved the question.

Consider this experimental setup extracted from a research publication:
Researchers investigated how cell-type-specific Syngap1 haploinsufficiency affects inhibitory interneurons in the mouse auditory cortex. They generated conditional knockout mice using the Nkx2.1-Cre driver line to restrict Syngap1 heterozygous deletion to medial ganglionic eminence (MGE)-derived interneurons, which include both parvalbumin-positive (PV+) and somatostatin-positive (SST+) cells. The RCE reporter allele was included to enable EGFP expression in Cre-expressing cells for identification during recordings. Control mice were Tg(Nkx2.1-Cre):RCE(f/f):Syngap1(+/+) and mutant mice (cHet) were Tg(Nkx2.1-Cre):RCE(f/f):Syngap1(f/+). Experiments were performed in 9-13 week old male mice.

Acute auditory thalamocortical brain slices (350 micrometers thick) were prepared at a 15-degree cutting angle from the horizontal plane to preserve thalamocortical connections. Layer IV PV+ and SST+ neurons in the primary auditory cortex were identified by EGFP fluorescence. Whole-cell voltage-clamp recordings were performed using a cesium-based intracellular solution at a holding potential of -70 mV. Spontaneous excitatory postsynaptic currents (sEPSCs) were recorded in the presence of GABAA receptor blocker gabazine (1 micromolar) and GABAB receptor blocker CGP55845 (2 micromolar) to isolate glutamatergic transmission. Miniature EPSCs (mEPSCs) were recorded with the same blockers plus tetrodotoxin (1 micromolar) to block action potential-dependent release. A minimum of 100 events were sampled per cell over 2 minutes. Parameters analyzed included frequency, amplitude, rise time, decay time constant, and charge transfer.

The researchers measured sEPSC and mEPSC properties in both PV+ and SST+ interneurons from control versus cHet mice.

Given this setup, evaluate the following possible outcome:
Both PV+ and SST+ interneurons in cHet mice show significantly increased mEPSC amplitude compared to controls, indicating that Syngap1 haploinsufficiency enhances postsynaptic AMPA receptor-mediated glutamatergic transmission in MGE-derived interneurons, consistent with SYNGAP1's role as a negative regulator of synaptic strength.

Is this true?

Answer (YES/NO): NO